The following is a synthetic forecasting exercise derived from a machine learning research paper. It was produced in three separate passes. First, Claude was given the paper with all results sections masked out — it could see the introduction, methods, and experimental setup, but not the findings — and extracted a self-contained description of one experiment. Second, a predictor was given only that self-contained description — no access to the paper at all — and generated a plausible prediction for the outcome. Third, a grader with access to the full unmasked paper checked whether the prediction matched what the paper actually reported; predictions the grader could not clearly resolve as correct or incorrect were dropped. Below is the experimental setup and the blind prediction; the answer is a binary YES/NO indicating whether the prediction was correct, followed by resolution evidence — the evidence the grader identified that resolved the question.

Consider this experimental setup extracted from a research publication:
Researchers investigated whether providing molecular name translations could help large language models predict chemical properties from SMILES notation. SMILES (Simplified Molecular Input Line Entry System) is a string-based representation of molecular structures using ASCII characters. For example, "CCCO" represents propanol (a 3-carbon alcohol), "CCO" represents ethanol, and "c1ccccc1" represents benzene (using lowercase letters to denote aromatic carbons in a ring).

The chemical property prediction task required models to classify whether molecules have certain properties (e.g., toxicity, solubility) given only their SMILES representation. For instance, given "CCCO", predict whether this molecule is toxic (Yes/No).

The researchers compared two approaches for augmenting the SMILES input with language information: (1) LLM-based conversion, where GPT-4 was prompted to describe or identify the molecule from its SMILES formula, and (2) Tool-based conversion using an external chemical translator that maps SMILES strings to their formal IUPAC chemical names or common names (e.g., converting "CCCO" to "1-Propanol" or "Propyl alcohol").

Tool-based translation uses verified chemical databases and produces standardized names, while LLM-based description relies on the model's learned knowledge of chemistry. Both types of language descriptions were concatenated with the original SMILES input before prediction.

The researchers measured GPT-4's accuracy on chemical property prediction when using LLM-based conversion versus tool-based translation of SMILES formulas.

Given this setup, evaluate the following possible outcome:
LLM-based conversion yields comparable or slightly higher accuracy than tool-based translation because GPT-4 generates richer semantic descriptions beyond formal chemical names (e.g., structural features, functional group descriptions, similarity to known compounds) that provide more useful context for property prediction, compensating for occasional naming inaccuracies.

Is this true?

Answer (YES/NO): NO